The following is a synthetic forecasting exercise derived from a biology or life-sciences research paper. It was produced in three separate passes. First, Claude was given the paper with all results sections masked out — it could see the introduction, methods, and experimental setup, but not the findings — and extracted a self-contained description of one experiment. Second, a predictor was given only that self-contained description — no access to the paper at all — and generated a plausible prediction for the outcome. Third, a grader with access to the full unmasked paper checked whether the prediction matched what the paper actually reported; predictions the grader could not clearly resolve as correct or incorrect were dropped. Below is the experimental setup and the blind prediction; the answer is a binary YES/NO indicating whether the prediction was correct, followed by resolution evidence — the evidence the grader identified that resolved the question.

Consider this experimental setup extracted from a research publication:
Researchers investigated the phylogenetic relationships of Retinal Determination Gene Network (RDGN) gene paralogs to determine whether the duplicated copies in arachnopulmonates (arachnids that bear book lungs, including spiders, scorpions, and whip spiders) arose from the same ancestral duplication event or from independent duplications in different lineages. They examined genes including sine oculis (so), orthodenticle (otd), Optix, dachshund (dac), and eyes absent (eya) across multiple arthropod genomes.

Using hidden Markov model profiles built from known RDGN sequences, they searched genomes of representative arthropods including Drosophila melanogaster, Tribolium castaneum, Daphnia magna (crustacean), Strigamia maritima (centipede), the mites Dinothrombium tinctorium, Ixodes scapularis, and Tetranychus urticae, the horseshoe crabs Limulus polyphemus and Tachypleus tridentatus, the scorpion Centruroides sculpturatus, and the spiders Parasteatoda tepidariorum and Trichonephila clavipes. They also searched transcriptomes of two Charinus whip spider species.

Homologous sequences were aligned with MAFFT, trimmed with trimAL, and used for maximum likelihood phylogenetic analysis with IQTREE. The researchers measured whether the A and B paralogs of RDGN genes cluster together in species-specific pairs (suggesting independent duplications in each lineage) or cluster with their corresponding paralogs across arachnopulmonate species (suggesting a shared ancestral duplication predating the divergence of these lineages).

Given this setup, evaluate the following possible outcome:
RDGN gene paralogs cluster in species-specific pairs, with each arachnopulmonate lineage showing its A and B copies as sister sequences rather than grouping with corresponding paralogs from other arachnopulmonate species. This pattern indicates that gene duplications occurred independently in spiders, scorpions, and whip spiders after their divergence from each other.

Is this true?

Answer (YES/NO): NO